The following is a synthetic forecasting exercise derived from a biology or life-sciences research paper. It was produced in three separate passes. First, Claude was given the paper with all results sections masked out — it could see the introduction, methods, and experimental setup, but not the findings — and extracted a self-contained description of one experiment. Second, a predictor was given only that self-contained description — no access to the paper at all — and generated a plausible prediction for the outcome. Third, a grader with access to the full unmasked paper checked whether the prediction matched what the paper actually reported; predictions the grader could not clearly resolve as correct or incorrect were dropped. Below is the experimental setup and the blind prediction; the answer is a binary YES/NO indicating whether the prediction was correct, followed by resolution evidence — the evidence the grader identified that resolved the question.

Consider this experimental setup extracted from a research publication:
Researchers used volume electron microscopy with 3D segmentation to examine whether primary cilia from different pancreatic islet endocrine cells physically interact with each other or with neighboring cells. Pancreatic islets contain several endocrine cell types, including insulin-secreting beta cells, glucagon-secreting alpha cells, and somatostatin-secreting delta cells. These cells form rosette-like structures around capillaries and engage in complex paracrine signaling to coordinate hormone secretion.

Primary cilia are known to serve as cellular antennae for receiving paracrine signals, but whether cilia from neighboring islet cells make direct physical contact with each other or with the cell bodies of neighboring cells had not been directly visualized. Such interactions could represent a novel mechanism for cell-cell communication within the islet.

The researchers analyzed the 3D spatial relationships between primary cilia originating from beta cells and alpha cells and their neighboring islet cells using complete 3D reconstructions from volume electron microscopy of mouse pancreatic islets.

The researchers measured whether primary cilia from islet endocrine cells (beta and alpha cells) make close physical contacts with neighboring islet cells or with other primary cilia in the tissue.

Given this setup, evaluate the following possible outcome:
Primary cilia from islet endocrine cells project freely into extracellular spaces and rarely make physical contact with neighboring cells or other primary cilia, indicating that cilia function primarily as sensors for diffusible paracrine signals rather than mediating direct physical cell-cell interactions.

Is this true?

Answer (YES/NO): NO